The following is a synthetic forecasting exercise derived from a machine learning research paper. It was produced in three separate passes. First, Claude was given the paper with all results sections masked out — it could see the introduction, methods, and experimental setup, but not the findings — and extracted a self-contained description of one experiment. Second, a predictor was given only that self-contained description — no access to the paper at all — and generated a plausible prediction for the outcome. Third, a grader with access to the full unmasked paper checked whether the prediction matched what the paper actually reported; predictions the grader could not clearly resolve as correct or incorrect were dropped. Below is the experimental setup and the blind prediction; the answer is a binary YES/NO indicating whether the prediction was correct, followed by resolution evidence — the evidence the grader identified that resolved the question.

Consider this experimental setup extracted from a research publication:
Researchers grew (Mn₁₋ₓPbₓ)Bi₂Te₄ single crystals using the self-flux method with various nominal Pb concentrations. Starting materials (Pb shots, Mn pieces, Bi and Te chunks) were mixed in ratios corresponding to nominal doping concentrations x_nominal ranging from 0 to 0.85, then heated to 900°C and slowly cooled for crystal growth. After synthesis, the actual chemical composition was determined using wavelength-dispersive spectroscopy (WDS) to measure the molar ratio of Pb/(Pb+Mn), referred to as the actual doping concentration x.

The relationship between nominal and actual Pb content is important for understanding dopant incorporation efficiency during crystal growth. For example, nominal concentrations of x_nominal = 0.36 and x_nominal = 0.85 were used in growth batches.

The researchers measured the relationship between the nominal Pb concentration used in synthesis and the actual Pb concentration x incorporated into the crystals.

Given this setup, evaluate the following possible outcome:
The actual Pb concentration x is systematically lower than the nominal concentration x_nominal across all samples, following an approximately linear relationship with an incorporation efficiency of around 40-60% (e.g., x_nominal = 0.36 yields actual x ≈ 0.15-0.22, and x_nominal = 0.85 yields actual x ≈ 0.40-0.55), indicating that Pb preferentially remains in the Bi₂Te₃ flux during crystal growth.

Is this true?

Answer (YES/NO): NO